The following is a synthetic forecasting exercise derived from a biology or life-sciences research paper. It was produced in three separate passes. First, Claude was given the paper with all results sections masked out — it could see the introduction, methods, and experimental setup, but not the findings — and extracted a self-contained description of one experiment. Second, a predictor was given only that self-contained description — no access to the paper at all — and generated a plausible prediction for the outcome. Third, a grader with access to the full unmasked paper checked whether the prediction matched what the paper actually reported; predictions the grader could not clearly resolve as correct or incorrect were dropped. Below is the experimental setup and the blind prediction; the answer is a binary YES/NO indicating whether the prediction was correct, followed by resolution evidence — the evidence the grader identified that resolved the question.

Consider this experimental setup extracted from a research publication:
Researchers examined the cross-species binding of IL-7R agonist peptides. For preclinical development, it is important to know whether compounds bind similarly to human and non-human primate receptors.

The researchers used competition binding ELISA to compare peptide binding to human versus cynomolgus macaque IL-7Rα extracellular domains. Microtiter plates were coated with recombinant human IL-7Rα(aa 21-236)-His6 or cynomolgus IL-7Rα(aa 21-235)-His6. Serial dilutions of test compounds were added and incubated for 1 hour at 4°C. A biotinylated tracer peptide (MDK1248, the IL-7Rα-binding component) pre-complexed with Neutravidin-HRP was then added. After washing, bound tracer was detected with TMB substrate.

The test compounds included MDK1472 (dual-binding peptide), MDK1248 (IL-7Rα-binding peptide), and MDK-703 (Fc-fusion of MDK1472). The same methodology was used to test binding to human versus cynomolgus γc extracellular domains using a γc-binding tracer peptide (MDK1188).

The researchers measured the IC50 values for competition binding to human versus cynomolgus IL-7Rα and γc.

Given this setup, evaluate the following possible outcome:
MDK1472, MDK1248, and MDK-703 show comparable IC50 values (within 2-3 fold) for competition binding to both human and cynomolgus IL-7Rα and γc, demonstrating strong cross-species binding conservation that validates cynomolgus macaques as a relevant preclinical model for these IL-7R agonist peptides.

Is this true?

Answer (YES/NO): YES